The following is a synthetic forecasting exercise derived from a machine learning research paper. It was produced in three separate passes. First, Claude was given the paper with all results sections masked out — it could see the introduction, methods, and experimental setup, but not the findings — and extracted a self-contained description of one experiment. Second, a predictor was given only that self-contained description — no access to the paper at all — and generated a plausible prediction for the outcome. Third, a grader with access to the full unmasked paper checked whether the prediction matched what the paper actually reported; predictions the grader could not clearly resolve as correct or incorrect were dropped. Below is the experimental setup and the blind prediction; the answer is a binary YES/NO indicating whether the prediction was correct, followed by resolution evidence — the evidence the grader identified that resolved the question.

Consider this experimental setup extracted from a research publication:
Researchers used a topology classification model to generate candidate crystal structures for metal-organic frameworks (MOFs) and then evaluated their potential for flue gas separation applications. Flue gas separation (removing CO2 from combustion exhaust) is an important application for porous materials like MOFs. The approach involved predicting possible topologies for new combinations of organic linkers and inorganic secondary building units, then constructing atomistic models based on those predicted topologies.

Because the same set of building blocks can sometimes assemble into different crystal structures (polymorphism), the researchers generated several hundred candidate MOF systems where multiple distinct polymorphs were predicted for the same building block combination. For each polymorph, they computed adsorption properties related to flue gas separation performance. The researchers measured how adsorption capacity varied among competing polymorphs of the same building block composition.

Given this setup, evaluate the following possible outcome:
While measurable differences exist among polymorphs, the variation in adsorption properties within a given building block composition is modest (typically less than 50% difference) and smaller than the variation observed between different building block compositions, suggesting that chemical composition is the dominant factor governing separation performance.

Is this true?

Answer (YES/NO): NO